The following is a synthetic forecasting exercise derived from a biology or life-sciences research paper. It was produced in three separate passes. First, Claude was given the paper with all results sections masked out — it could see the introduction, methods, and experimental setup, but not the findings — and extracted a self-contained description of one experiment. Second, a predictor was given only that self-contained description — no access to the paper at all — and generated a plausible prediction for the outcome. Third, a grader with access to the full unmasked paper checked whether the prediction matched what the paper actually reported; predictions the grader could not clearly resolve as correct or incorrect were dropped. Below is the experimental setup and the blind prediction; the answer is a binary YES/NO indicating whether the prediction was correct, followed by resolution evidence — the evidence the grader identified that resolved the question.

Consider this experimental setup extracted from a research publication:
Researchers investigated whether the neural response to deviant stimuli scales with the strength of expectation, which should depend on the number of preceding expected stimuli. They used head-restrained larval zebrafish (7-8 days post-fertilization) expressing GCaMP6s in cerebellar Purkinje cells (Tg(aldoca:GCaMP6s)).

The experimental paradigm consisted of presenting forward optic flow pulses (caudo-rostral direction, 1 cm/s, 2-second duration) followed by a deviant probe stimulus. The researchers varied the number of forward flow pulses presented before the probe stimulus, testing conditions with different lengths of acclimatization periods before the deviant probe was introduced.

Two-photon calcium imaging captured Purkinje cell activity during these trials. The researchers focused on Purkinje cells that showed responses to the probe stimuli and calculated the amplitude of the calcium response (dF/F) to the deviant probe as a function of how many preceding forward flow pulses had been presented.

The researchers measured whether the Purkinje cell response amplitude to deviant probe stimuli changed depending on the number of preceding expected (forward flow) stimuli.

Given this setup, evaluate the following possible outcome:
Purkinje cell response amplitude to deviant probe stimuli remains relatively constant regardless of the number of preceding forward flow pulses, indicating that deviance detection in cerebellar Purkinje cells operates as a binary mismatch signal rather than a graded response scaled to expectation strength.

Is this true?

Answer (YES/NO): NO